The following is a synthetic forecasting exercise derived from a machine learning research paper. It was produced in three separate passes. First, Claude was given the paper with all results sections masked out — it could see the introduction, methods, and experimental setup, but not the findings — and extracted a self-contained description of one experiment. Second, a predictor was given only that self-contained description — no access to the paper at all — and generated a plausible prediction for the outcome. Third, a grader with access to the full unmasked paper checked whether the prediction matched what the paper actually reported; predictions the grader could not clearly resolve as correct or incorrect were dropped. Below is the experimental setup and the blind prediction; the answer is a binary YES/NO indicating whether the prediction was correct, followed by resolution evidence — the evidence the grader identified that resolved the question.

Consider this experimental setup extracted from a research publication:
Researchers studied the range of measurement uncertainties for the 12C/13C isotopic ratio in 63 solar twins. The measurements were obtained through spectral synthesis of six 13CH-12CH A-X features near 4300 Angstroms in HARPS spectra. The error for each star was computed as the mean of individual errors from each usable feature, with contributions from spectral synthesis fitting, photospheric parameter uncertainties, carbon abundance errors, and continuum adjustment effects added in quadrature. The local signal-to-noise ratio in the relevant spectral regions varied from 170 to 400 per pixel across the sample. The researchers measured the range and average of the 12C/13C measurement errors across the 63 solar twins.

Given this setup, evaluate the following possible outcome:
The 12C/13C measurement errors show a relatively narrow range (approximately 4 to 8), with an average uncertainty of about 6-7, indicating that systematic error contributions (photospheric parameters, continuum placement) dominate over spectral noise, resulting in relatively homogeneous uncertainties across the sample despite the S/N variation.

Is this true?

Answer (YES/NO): NO